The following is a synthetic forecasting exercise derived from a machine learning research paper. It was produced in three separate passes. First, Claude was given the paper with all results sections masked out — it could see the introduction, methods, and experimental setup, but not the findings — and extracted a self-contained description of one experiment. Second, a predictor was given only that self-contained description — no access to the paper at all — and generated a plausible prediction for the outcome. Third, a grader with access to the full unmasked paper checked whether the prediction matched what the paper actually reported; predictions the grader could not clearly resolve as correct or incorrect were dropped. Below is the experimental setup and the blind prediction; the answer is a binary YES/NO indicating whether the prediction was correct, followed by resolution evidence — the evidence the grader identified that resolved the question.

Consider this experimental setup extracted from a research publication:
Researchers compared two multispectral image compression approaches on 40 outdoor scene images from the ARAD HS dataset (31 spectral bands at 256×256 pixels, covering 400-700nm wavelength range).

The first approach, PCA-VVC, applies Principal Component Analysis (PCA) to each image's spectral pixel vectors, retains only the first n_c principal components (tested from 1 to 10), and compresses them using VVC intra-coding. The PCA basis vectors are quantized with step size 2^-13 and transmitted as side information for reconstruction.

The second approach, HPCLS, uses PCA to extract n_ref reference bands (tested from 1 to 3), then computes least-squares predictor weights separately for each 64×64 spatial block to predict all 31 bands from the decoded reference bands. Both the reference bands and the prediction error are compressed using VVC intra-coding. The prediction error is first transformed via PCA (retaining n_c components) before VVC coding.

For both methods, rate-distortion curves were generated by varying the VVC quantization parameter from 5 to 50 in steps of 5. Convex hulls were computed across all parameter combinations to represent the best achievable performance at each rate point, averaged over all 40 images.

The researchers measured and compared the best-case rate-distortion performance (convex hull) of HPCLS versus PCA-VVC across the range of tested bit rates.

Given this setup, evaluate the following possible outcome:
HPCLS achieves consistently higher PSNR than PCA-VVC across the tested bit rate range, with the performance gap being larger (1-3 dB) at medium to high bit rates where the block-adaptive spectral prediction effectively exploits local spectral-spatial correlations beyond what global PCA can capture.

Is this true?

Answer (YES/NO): NO